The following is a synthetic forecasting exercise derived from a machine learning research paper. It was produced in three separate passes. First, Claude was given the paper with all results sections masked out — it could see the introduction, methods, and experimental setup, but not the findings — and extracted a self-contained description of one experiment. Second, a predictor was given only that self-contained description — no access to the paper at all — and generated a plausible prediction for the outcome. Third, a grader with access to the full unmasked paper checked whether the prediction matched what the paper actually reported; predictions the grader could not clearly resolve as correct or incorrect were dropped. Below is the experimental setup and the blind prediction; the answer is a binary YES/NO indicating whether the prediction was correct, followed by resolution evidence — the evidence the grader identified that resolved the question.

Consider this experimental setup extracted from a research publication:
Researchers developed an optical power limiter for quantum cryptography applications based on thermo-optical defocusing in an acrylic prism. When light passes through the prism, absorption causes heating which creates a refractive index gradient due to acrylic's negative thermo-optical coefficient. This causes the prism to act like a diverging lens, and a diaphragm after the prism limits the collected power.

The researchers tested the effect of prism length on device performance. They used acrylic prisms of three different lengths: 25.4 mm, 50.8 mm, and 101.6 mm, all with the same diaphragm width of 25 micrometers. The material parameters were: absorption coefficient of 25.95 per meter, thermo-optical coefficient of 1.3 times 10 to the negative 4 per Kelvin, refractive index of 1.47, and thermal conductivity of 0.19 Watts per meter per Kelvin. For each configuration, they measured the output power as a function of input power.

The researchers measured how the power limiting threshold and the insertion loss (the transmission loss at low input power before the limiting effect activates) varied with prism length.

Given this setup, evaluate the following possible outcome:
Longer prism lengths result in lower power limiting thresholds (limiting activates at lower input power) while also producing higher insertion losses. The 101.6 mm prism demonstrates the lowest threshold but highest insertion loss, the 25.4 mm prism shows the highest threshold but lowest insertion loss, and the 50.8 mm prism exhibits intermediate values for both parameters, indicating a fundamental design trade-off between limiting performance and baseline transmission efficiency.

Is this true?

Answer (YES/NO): YES